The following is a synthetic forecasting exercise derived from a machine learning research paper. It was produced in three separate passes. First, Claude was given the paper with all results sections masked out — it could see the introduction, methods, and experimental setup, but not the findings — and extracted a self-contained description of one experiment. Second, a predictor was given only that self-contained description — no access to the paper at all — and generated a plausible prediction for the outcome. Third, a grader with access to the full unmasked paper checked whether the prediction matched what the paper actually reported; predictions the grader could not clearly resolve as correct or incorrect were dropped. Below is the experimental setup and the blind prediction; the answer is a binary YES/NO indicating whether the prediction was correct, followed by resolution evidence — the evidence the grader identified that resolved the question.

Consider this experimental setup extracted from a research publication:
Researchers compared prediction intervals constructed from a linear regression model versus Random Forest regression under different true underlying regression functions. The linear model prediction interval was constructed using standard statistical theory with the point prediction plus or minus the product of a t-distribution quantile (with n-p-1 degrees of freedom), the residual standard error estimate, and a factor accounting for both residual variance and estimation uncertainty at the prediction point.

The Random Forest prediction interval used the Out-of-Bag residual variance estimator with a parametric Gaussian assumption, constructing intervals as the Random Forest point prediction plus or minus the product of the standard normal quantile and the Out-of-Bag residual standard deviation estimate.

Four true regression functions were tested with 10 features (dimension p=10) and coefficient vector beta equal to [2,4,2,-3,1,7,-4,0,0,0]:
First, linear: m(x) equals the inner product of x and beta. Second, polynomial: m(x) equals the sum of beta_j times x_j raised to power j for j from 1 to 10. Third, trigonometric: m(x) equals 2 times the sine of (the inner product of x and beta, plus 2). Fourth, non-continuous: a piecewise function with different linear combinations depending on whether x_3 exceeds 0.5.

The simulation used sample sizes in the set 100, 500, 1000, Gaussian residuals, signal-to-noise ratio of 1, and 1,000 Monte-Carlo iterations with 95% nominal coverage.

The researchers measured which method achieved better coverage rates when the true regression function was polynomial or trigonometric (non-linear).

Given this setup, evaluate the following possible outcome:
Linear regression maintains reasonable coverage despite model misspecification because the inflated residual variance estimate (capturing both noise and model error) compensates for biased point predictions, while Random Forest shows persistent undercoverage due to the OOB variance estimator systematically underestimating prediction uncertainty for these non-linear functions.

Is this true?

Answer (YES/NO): NO